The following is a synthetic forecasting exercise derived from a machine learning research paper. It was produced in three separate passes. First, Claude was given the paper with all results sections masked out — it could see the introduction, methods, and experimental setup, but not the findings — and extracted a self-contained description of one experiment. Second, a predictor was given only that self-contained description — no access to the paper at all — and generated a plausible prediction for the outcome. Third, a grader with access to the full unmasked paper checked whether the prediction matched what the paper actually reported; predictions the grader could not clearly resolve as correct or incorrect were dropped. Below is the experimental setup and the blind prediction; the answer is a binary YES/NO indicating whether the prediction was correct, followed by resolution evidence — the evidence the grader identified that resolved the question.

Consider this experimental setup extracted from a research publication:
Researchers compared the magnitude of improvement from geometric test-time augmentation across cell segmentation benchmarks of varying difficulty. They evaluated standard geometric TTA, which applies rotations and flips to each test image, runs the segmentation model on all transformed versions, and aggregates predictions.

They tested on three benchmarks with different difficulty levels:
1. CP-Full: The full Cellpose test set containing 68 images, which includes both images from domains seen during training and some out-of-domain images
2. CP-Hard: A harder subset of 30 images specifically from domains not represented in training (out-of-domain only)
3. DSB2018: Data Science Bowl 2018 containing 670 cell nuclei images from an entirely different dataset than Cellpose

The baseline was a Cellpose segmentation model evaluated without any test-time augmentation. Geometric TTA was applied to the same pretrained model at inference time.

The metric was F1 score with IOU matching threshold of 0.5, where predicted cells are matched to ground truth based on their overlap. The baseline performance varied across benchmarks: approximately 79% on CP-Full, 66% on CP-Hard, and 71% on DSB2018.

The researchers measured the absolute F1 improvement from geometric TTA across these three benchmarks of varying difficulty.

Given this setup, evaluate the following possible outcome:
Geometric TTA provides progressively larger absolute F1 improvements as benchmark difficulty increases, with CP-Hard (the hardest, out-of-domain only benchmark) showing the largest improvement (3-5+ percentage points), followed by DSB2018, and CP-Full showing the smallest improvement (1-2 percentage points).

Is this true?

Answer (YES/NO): NO